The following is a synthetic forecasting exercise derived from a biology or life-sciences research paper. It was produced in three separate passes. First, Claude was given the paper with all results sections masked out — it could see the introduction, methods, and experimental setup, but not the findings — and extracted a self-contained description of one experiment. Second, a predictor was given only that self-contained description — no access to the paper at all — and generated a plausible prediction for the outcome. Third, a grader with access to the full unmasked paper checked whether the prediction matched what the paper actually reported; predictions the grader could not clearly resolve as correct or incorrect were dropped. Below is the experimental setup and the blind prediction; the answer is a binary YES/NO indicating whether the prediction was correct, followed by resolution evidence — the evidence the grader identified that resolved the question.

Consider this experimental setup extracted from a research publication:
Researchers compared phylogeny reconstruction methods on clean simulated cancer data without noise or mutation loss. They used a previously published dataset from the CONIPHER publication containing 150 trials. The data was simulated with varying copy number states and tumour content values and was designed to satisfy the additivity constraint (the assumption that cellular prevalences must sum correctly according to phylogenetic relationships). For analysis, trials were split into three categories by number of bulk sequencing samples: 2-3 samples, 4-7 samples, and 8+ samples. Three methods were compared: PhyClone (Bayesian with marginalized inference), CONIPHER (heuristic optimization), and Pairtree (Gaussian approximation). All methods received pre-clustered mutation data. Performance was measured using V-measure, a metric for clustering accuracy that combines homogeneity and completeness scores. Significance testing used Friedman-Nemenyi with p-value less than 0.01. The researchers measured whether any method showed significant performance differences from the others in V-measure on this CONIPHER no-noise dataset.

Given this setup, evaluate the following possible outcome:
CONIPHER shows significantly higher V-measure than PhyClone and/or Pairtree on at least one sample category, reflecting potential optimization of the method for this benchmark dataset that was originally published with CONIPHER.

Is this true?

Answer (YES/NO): NO